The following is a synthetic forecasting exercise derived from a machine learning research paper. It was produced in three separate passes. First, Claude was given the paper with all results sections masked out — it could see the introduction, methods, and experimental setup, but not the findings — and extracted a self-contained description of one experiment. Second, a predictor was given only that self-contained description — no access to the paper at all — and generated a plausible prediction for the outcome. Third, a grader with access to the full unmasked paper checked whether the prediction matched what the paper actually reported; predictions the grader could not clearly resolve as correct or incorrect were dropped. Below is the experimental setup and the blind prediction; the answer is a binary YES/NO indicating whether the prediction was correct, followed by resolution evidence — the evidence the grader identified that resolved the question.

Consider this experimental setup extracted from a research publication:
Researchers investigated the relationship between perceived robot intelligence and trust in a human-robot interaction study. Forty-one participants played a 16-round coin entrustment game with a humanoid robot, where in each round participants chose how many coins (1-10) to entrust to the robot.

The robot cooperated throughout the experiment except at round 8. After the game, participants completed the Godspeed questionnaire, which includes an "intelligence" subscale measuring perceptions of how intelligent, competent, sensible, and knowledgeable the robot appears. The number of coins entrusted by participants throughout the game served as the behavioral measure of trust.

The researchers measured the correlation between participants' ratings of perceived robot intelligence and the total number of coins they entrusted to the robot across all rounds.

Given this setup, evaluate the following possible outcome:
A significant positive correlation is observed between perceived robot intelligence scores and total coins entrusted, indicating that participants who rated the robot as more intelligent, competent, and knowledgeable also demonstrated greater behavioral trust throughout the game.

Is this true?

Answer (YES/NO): YES